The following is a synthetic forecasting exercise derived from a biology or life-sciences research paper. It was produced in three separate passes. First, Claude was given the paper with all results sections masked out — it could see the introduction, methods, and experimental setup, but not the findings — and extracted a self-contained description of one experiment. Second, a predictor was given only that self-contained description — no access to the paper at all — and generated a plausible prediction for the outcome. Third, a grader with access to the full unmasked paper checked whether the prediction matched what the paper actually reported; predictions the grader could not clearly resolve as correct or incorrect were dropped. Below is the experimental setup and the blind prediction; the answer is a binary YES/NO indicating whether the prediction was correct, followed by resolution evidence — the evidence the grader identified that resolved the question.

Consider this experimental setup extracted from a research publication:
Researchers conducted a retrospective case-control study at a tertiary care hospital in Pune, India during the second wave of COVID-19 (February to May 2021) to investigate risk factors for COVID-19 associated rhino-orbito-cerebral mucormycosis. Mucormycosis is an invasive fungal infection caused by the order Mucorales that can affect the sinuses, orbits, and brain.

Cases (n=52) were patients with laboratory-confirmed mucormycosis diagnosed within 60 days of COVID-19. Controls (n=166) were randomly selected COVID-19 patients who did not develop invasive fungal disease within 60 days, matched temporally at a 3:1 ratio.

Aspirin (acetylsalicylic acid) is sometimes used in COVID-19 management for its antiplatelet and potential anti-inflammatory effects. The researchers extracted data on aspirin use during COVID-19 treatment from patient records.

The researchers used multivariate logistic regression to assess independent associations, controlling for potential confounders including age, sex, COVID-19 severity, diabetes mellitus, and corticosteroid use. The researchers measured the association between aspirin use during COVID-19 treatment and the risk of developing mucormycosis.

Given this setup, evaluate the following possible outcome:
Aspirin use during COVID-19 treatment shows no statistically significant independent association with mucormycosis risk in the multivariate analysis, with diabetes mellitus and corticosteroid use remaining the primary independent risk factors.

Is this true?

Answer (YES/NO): NO